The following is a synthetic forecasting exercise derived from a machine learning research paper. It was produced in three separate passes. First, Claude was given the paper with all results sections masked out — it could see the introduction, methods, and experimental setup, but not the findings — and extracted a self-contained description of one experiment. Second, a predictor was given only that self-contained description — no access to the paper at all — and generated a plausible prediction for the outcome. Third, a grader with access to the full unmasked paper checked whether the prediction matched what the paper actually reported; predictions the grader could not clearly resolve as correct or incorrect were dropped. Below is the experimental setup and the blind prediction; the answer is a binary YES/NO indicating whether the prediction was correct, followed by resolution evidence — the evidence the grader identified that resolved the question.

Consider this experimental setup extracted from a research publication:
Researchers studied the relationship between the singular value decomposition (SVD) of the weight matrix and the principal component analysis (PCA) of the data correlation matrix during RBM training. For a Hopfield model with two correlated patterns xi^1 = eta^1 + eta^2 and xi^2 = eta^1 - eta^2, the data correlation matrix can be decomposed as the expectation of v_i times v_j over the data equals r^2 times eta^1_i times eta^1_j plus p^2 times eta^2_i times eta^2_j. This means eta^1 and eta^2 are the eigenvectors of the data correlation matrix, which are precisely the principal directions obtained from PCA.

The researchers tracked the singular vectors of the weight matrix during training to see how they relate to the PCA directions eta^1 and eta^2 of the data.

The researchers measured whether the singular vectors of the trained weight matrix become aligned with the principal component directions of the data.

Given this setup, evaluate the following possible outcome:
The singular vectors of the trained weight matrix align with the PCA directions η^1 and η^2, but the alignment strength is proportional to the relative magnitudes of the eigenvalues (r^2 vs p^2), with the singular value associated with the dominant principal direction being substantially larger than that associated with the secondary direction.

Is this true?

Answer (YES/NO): NO